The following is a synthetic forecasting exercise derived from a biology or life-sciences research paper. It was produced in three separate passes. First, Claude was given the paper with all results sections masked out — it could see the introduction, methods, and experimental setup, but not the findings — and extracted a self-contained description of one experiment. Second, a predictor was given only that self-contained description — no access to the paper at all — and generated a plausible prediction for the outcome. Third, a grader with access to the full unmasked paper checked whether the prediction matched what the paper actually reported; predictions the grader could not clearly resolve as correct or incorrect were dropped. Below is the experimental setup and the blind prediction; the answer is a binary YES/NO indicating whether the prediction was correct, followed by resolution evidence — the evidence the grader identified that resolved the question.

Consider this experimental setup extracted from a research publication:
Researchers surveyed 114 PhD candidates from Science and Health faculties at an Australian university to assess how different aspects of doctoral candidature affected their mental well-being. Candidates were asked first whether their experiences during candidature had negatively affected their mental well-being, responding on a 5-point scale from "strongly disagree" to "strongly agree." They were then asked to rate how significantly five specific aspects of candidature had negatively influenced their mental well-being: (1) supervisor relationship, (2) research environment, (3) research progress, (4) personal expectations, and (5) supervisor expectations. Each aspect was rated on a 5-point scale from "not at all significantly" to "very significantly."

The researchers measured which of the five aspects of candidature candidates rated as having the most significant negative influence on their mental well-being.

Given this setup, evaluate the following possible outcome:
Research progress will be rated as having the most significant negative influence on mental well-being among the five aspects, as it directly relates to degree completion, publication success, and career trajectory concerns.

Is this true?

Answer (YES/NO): NO